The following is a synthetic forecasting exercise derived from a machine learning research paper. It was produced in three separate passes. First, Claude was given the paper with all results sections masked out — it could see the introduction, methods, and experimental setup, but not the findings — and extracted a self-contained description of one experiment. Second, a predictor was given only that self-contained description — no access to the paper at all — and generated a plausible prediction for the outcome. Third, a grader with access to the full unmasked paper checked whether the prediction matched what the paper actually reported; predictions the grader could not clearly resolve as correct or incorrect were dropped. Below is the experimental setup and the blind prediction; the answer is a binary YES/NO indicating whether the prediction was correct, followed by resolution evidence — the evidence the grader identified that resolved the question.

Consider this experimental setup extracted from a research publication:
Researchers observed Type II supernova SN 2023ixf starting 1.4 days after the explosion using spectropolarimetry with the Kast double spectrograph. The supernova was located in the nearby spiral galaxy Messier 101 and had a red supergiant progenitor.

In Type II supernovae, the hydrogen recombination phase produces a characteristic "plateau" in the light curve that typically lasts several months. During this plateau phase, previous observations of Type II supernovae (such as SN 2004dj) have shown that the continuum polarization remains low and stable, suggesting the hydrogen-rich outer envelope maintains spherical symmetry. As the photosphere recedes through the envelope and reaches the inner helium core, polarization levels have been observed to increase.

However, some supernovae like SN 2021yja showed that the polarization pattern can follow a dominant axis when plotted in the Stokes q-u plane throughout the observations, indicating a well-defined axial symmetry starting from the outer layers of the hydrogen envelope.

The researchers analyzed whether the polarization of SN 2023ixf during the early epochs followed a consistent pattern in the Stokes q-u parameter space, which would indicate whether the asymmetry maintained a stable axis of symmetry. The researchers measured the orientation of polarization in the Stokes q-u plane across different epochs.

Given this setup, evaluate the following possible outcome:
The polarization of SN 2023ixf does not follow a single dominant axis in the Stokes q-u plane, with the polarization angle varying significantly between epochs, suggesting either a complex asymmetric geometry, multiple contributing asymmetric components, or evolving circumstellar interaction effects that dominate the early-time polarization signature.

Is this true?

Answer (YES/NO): YES